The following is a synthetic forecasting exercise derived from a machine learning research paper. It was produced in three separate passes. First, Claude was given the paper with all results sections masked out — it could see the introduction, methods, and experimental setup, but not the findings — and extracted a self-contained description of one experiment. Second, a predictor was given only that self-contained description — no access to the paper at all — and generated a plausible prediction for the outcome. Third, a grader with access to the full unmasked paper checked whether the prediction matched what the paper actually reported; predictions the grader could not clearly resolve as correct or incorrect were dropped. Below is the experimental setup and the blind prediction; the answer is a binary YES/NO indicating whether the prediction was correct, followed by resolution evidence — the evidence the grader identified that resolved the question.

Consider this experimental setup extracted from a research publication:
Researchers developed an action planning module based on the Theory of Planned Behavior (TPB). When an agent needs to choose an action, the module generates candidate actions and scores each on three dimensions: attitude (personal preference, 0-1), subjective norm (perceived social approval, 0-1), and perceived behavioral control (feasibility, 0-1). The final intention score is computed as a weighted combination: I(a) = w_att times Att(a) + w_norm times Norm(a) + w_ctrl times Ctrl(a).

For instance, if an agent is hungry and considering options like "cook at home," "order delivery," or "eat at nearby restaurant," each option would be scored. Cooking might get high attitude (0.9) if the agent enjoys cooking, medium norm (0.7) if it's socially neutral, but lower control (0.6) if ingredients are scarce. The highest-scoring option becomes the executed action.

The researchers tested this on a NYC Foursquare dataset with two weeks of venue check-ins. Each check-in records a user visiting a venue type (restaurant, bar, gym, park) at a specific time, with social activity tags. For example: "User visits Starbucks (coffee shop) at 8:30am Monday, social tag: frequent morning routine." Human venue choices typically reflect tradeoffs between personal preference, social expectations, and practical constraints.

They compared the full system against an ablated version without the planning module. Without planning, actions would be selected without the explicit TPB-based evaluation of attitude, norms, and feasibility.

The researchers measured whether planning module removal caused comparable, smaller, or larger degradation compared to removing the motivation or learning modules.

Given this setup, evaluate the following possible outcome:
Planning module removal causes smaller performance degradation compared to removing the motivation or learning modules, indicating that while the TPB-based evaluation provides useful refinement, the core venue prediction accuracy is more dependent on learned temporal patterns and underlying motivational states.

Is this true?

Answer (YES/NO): NO